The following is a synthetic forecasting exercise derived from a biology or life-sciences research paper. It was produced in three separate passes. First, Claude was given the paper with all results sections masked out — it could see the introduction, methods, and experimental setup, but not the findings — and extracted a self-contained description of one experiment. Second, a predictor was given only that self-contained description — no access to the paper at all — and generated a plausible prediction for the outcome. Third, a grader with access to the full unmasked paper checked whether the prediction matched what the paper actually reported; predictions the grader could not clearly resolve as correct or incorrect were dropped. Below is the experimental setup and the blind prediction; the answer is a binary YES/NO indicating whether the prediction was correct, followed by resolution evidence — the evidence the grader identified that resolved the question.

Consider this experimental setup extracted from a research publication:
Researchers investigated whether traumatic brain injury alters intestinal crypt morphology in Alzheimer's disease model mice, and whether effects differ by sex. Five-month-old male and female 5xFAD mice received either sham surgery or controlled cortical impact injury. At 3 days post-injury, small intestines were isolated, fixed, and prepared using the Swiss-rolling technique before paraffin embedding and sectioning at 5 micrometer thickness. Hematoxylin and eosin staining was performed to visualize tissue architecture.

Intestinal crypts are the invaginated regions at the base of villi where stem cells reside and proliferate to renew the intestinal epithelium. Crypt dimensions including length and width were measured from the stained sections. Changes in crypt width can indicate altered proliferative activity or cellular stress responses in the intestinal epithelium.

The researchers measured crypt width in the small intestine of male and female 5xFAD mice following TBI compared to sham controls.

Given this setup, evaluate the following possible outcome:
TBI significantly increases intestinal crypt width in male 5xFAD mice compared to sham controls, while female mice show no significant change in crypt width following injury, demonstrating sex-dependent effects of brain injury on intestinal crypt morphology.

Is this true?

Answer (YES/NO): YES